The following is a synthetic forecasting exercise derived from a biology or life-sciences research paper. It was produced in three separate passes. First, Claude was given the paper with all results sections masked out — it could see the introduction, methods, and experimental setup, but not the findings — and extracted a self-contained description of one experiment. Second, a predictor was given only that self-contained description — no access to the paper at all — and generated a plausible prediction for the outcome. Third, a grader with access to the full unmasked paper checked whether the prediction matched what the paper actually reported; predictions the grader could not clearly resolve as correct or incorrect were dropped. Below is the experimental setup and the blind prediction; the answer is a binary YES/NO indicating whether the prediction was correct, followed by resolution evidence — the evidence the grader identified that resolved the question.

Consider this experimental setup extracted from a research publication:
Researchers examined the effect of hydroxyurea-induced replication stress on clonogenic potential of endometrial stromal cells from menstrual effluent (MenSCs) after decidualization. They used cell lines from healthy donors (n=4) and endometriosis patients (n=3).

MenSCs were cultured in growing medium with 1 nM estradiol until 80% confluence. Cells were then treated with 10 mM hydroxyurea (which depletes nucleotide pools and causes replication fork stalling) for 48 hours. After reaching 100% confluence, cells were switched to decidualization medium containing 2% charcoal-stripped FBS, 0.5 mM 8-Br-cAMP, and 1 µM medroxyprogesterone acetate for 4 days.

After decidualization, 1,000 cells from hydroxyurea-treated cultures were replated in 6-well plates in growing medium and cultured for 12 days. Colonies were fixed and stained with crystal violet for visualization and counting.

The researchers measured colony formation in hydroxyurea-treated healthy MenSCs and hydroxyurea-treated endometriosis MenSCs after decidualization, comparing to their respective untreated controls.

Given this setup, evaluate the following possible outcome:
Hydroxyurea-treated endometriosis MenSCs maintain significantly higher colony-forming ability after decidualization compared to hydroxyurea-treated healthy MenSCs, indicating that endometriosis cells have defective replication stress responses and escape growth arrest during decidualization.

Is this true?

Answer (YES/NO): NO